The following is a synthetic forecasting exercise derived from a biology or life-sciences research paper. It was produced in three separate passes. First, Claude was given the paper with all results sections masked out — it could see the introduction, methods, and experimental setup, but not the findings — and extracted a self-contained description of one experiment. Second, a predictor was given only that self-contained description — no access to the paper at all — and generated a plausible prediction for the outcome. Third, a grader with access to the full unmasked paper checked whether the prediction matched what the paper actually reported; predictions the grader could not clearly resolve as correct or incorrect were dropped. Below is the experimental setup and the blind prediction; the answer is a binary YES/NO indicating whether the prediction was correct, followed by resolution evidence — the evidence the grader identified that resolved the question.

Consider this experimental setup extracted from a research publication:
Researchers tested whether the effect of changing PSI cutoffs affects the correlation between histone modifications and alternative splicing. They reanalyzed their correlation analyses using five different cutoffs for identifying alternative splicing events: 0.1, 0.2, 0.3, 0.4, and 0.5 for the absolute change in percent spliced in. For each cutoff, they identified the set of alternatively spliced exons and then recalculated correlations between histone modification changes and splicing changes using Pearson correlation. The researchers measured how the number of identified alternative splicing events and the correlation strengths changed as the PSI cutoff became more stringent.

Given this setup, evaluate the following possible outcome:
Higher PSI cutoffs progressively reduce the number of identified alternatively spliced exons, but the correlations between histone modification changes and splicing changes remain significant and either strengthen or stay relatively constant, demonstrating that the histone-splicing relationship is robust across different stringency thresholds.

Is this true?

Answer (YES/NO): YES